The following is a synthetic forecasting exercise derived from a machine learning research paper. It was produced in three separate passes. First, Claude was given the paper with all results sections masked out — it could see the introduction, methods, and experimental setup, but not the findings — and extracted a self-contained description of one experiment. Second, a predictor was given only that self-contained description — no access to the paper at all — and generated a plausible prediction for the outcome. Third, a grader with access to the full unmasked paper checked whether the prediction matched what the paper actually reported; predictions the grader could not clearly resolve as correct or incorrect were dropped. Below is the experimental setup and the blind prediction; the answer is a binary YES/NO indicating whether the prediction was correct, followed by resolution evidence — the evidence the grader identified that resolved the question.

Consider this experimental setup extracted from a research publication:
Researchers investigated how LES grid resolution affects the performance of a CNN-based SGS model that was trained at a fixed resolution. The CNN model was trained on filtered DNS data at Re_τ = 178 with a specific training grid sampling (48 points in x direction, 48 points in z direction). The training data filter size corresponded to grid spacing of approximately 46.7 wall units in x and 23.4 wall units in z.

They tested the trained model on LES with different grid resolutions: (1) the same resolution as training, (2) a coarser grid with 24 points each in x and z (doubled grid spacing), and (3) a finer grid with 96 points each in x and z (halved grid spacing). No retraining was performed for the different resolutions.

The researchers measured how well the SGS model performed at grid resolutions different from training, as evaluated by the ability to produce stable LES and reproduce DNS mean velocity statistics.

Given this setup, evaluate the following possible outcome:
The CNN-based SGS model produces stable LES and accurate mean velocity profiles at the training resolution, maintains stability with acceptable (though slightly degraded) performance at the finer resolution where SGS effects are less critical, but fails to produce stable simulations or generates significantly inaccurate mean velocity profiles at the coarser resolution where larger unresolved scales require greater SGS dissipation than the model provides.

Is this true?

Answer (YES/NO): NO